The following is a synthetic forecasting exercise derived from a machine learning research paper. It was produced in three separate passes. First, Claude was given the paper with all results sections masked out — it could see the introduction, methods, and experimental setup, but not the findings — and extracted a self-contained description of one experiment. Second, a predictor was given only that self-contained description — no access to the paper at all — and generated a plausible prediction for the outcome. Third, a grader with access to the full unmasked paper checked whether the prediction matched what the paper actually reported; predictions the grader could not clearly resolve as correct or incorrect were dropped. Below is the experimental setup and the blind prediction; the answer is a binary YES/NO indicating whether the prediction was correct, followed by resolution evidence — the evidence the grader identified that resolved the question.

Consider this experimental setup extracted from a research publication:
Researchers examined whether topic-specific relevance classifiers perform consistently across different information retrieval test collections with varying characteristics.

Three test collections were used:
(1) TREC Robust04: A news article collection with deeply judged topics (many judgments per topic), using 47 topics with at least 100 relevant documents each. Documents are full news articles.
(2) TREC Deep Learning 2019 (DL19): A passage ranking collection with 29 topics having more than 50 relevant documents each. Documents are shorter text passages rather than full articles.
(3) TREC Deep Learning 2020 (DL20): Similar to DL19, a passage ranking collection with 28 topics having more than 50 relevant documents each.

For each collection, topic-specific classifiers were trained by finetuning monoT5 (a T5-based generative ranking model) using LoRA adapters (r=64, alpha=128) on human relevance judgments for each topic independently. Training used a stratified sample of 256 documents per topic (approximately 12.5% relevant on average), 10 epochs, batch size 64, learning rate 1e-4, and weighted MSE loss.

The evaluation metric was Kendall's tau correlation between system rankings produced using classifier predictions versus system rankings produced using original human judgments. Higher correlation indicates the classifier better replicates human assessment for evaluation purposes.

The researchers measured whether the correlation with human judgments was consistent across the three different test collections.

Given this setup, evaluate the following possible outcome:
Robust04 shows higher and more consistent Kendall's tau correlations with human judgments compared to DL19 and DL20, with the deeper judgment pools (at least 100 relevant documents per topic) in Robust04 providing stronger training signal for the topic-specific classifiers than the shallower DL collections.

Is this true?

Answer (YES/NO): NO